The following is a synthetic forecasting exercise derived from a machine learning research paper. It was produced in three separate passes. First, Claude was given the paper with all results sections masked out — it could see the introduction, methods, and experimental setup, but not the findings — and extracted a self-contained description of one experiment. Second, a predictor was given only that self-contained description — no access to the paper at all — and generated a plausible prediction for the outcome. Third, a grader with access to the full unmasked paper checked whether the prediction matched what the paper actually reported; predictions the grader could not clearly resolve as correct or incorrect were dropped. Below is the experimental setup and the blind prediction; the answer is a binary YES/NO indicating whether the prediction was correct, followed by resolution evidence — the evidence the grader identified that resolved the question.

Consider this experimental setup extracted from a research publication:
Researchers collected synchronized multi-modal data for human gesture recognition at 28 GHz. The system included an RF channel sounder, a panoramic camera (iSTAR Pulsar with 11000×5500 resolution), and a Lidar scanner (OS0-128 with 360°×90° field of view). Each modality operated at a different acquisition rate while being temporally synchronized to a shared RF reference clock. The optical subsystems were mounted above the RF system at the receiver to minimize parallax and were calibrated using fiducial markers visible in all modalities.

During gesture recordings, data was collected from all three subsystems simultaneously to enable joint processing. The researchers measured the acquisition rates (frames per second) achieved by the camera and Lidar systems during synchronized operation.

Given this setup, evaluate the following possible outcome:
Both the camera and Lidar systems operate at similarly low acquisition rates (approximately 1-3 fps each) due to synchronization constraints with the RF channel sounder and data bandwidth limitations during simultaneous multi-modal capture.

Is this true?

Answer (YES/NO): NO